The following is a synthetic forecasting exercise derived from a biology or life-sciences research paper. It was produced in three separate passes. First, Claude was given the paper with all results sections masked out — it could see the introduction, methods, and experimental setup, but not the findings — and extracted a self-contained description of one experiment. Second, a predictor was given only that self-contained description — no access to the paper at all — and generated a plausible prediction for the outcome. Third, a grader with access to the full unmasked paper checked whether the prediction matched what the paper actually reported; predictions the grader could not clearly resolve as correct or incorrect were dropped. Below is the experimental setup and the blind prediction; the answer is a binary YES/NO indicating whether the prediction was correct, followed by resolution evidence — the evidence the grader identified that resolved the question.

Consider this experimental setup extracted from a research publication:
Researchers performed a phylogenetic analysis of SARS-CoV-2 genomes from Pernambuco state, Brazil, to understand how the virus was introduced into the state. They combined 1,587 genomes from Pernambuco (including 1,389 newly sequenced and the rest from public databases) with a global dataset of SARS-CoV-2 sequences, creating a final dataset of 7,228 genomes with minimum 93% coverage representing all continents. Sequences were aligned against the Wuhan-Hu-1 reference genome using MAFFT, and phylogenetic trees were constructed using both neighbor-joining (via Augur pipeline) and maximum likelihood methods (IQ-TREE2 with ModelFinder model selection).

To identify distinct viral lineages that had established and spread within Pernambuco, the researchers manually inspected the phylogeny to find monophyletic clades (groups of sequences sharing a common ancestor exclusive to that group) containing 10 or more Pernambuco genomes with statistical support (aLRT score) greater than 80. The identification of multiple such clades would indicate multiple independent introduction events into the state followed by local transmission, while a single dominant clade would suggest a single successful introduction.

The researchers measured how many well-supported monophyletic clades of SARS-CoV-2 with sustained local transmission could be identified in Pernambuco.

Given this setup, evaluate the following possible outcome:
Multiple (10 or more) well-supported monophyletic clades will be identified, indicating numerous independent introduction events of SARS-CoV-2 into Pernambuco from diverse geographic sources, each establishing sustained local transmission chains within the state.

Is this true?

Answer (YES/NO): YES